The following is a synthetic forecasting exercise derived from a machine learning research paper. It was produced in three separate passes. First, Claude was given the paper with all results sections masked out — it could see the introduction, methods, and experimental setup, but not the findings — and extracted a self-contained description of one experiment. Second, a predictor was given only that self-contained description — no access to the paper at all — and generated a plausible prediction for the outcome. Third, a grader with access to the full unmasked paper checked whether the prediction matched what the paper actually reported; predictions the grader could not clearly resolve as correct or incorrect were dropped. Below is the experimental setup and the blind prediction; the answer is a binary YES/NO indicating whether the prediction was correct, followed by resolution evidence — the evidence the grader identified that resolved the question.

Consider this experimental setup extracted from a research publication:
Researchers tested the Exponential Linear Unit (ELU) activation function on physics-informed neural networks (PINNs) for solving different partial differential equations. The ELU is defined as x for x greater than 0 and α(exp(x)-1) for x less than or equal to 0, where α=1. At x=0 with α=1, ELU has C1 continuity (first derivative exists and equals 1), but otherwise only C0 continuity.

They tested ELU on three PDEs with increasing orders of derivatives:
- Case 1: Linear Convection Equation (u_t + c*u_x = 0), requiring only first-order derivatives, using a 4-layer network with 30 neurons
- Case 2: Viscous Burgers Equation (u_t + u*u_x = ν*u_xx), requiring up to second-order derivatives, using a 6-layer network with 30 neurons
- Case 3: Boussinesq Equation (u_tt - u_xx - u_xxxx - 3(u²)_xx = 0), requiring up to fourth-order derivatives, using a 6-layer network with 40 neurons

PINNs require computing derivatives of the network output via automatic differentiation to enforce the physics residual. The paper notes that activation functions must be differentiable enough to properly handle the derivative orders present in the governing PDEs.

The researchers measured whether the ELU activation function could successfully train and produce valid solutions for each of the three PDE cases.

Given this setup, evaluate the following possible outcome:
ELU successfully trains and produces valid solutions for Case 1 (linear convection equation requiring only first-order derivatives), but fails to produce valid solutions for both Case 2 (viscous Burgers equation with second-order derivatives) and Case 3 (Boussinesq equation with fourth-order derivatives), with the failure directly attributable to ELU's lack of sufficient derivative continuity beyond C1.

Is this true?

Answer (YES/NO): YES